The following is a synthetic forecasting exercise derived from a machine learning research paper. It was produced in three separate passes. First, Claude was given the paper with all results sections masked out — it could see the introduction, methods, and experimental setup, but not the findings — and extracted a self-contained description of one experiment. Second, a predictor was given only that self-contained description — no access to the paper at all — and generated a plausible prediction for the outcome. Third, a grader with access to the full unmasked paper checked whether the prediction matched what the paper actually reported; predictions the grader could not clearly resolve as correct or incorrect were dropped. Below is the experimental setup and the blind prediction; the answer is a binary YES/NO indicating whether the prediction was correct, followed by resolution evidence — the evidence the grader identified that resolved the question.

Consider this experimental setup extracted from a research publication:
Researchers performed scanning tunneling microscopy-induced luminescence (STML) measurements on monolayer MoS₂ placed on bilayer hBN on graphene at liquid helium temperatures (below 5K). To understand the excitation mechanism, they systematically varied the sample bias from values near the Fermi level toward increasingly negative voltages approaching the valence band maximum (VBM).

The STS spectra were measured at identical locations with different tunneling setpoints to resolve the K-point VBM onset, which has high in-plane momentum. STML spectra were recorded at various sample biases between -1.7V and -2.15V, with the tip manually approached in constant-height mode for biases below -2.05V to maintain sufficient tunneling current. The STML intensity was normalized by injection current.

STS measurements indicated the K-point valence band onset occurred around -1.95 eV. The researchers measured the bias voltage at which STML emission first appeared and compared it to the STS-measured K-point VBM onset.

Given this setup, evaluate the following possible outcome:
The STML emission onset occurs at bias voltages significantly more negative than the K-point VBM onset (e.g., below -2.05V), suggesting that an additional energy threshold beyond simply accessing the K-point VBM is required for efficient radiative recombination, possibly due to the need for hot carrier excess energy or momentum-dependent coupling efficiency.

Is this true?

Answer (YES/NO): NO